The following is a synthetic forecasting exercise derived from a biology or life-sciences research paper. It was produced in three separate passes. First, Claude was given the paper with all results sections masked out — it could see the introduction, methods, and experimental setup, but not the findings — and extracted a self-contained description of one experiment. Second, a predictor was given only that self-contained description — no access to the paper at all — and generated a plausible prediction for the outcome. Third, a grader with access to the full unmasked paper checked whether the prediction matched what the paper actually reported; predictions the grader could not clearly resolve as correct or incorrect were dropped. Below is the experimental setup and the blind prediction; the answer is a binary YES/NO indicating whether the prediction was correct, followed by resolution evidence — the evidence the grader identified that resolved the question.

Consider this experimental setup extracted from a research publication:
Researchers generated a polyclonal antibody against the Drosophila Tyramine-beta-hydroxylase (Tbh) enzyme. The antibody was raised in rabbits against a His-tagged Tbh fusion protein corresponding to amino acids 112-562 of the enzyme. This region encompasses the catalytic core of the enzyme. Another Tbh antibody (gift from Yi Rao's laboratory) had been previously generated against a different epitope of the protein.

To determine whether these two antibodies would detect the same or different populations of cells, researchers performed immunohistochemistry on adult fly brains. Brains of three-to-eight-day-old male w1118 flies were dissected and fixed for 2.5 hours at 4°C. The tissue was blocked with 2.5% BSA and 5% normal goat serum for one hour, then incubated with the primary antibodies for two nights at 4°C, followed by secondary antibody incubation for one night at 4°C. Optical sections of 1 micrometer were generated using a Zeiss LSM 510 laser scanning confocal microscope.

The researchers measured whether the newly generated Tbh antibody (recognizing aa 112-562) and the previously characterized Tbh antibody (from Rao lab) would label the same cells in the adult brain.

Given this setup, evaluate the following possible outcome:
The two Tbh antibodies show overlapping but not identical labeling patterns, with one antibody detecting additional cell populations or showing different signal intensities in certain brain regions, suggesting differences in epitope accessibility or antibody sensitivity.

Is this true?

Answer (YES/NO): NO